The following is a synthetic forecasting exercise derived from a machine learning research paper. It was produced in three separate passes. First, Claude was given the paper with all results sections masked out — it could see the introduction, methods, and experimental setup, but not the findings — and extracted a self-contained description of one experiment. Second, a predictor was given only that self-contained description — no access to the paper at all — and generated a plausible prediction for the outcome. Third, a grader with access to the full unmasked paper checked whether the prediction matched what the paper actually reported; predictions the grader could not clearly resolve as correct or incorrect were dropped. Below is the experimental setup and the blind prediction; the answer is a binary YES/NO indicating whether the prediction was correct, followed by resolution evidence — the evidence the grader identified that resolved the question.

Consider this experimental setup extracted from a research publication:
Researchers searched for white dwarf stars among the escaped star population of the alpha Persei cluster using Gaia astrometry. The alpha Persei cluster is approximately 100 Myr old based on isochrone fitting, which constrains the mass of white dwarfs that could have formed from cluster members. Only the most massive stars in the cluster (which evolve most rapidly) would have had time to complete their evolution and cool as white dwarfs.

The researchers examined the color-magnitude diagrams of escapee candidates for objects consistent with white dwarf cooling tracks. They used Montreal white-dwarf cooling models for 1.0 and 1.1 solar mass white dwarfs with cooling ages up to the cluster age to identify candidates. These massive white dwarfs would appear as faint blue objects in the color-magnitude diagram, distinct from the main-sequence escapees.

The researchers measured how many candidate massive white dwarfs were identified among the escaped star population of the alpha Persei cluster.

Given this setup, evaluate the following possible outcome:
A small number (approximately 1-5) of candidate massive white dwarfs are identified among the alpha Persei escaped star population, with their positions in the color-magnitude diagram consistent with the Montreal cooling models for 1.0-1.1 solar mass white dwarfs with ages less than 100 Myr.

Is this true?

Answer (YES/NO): YES